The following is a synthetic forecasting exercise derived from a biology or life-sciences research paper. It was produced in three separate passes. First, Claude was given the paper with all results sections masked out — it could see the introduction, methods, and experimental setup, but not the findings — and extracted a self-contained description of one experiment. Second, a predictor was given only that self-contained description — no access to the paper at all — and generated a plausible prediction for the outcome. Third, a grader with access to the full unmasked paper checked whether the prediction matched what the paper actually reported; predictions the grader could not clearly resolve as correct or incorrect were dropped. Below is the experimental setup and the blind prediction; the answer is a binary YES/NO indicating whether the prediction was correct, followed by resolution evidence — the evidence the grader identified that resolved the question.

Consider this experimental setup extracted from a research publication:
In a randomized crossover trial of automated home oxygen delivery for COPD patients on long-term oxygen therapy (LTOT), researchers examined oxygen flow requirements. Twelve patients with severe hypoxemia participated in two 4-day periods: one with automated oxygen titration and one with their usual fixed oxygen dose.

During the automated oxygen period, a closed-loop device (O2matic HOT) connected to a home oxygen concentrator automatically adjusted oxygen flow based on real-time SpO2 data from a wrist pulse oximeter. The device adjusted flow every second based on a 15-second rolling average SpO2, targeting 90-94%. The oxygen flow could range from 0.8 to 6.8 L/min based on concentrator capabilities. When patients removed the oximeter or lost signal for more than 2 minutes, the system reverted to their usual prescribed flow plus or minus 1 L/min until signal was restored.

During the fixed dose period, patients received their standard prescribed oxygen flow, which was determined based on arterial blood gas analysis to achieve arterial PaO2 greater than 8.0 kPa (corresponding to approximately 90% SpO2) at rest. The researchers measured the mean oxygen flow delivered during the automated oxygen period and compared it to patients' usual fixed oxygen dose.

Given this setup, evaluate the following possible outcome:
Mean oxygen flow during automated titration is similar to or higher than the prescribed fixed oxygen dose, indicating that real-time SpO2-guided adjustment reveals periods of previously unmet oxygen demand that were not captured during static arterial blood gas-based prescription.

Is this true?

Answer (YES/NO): NO